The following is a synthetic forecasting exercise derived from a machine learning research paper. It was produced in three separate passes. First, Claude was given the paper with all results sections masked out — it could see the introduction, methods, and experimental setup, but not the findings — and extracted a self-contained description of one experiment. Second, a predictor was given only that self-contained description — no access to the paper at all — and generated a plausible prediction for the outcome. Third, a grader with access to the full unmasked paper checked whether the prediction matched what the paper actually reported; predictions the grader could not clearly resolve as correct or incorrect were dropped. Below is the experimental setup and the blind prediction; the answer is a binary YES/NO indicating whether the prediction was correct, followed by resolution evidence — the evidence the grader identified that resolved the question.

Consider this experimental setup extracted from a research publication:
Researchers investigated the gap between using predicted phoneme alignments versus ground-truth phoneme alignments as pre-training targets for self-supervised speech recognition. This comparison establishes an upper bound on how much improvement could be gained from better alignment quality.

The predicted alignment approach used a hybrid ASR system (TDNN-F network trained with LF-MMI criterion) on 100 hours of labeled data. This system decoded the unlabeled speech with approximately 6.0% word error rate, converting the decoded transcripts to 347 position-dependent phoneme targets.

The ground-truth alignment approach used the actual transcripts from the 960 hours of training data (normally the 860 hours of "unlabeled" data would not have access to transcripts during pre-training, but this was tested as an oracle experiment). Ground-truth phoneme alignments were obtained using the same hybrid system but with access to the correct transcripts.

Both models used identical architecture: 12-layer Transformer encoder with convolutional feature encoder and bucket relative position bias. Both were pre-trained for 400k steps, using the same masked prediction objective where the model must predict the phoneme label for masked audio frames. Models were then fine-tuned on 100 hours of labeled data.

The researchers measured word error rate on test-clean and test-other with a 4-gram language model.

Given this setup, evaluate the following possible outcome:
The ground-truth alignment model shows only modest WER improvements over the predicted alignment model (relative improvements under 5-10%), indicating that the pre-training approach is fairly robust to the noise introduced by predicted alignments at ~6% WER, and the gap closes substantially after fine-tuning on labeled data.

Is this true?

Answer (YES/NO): YES